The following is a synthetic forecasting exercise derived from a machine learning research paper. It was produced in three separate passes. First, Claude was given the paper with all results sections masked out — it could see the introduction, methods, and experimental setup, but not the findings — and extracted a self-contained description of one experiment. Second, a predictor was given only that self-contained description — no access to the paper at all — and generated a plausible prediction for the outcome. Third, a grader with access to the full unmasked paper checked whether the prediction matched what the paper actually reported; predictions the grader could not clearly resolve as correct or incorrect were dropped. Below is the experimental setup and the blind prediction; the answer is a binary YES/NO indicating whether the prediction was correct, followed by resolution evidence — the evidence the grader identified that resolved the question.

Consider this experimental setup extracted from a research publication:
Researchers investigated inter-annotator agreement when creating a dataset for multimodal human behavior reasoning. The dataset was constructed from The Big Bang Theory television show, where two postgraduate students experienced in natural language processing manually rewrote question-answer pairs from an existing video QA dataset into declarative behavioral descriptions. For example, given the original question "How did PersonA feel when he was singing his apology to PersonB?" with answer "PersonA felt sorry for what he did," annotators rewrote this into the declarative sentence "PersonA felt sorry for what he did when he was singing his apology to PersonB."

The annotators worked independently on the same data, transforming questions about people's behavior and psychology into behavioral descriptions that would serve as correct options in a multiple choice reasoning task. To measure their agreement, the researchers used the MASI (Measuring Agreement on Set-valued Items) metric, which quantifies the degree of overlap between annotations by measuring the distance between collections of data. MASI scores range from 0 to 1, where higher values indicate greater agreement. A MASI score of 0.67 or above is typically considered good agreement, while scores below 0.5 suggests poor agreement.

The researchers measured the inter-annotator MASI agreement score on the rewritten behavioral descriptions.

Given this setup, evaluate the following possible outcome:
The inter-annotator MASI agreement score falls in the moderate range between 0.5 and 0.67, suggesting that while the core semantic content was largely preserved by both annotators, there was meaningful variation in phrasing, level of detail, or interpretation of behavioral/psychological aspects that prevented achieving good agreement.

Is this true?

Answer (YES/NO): NO